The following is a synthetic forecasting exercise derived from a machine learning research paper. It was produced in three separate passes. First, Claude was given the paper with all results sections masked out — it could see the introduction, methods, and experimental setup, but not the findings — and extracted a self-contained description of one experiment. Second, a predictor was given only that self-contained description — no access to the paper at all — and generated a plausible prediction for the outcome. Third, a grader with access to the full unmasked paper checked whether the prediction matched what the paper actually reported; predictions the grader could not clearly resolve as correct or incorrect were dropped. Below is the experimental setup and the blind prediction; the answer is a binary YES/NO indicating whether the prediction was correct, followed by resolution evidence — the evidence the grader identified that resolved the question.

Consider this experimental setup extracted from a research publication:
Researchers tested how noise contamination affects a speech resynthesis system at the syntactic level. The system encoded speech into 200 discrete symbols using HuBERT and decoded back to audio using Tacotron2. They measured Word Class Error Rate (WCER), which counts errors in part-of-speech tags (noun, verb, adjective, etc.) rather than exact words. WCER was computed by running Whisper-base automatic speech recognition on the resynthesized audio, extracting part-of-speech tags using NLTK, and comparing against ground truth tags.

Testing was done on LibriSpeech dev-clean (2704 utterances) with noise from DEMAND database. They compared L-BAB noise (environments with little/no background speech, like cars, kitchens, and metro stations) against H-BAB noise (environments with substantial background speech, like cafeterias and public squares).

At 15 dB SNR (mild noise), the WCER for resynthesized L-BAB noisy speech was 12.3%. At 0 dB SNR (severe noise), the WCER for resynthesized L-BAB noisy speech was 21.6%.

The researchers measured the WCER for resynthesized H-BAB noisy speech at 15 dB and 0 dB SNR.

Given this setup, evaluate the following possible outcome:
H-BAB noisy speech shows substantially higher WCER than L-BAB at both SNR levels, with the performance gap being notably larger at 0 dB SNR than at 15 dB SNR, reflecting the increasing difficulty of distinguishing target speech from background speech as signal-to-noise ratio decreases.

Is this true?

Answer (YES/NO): YES